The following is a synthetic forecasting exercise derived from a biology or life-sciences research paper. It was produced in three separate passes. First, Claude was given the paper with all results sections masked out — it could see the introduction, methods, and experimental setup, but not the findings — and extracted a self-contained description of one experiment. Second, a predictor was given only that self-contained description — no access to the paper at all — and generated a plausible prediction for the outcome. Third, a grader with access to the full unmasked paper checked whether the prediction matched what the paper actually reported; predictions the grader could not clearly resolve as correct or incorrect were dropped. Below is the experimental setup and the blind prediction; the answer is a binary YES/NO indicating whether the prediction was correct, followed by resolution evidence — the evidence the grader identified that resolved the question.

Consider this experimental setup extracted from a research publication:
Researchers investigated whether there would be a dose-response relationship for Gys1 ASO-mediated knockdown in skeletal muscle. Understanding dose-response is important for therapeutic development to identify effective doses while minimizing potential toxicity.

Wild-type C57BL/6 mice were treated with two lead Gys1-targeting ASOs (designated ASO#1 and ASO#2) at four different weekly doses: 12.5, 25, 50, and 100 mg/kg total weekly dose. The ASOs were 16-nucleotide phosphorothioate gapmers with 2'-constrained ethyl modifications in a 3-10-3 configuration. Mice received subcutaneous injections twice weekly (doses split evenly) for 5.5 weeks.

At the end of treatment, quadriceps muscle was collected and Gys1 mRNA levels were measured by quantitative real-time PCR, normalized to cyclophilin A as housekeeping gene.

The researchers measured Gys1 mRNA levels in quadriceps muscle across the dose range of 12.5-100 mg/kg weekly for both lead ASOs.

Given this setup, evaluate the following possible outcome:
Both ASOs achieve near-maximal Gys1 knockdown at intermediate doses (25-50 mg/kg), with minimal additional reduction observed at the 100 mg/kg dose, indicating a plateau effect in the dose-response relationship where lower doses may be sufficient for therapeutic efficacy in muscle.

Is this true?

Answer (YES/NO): NO